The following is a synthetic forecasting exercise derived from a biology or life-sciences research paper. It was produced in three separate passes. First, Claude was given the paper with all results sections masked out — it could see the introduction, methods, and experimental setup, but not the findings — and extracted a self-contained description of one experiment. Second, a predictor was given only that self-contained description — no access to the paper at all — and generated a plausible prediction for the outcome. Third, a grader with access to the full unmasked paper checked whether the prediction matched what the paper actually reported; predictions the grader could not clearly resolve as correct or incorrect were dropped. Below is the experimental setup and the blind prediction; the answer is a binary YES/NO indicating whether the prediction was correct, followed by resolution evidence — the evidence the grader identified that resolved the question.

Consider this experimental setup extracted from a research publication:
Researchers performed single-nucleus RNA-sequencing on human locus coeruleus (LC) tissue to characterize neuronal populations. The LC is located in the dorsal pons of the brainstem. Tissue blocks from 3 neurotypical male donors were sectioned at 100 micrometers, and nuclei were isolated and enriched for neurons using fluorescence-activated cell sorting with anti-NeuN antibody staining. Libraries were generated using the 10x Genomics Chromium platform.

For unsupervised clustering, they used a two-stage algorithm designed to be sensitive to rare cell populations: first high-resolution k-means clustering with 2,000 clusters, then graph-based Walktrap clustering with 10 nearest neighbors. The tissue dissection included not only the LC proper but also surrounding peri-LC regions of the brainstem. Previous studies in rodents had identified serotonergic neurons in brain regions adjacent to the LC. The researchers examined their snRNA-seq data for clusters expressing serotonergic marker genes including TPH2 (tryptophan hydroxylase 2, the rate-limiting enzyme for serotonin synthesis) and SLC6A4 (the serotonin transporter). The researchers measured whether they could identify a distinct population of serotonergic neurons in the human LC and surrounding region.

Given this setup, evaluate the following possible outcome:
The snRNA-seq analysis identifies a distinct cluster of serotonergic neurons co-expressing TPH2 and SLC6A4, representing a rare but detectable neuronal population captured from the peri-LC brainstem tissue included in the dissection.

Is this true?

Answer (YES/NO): YES